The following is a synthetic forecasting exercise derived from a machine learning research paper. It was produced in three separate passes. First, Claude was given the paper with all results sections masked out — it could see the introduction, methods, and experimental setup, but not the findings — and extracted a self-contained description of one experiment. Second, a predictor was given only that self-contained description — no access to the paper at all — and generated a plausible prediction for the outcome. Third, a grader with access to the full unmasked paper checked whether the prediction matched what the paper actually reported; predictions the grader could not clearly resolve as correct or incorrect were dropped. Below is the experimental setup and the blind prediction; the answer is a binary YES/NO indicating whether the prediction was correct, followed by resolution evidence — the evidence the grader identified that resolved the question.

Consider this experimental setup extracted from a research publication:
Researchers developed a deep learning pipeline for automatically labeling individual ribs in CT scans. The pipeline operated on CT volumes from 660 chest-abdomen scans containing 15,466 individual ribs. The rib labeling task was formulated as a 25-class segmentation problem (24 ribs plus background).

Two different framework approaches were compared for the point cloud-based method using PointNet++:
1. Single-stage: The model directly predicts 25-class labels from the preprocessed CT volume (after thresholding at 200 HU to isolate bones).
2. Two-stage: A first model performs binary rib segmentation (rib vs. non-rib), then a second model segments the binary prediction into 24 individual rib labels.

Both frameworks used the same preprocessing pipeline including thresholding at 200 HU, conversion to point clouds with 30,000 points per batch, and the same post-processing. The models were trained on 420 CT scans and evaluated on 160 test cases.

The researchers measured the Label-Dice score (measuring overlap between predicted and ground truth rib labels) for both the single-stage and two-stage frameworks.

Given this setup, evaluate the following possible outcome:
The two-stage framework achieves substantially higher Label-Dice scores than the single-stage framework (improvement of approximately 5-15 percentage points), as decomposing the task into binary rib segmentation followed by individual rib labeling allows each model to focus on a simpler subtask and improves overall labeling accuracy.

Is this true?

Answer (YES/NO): YES